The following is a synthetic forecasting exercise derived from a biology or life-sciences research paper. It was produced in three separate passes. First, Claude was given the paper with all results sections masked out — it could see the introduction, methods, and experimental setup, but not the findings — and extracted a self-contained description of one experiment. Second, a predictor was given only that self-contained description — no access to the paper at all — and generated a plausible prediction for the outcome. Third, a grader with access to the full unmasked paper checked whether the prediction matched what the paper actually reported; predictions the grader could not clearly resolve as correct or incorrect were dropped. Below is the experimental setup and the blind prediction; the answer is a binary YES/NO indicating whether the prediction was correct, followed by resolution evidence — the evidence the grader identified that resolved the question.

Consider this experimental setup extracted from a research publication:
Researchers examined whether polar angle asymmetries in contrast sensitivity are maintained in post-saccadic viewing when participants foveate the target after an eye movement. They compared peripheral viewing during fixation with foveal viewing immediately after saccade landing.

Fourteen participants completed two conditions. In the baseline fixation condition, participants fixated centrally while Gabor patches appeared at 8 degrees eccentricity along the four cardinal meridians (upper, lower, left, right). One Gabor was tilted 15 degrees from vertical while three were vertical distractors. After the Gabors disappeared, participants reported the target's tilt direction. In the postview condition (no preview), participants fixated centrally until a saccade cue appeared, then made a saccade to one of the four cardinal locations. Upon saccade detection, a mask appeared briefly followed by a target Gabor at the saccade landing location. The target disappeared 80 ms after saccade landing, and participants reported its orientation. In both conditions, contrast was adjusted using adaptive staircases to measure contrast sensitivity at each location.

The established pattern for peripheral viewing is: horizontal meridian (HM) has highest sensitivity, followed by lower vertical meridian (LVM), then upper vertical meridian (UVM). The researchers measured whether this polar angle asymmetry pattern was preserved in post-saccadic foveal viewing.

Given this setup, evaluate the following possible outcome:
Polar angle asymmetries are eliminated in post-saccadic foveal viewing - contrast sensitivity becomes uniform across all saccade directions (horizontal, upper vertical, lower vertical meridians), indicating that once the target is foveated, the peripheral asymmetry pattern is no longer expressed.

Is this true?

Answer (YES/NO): NO